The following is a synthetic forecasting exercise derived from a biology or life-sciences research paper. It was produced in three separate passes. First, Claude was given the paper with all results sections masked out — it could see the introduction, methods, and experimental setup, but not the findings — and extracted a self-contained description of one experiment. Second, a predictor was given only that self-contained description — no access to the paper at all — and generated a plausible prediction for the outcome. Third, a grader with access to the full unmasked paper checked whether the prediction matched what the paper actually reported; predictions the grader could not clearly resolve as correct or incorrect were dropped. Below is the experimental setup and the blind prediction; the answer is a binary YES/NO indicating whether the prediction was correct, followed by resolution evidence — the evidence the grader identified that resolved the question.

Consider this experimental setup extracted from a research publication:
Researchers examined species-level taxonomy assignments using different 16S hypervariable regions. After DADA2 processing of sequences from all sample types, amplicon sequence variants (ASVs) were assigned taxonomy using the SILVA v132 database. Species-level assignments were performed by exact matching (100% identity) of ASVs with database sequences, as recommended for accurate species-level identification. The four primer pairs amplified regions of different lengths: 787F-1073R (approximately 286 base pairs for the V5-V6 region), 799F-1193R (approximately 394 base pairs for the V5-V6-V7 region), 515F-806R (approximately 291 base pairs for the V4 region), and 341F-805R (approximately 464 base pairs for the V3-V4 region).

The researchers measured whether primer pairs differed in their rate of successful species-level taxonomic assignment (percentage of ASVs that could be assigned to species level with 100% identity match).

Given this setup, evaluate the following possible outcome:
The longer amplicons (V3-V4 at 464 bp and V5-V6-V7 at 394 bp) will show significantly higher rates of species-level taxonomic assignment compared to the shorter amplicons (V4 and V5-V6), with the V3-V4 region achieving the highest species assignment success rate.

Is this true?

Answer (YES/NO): NO